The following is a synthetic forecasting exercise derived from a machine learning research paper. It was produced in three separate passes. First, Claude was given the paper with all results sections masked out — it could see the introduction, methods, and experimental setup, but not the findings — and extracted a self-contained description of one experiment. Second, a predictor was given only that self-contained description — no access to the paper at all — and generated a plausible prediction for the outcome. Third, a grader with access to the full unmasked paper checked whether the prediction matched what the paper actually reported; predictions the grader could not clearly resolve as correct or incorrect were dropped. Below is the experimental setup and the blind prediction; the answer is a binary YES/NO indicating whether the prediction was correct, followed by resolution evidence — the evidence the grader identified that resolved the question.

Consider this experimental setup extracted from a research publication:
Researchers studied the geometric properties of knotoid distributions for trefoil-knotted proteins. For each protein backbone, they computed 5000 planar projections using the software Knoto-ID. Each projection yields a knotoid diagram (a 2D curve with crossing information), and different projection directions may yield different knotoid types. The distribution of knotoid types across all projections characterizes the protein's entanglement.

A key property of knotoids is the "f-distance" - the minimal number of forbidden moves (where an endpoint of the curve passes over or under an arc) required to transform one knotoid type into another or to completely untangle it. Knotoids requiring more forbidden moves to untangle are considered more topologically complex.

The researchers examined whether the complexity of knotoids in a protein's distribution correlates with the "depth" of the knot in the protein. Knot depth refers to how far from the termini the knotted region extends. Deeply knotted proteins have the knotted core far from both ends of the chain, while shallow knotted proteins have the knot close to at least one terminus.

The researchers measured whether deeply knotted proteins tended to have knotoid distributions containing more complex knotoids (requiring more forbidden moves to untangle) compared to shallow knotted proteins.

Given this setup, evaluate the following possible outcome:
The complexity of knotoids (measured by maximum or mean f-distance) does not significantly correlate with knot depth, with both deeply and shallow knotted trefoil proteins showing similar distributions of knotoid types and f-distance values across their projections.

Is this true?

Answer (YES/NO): NO